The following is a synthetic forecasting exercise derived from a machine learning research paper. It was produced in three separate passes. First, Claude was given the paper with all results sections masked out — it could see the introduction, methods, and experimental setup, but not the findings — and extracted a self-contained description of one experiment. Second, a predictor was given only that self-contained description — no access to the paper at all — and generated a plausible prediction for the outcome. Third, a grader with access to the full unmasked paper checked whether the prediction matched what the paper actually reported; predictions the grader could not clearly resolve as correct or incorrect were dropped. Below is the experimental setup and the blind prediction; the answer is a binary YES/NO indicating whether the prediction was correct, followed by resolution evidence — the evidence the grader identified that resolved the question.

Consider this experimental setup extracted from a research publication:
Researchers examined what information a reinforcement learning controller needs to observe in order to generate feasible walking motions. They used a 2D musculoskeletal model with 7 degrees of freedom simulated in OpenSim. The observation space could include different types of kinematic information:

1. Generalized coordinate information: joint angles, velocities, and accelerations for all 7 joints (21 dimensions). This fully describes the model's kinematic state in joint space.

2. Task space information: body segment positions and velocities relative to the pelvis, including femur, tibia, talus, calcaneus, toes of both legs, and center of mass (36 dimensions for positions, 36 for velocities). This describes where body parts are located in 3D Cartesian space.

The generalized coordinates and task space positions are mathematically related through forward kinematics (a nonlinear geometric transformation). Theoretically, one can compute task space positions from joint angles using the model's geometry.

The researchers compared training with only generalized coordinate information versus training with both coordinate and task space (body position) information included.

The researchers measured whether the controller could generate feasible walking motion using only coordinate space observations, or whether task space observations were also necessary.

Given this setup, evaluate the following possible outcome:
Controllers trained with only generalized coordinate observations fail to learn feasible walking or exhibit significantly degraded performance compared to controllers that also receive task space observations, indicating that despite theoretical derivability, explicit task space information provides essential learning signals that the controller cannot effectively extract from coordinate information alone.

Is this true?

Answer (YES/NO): YES